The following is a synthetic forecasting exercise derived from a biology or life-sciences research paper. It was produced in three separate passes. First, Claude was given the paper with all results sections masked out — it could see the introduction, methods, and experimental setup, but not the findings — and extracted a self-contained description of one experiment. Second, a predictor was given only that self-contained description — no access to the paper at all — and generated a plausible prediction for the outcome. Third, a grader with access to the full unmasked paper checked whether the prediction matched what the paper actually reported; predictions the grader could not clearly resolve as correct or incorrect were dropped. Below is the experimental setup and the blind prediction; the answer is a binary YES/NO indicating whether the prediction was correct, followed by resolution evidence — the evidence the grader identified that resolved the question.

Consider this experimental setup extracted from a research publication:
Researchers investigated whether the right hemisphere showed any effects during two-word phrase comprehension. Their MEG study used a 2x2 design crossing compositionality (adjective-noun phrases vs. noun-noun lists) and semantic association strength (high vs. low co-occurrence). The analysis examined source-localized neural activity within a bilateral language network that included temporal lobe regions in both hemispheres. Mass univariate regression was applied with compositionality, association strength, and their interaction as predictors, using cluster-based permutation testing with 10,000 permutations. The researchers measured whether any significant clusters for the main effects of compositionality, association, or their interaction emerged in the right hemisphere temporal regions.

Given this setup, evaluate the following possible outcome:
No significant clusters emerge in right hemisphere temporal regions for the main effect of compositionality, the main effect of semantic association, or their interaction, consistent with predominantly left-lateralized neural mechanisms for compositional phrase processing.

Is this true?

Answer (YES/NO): YES